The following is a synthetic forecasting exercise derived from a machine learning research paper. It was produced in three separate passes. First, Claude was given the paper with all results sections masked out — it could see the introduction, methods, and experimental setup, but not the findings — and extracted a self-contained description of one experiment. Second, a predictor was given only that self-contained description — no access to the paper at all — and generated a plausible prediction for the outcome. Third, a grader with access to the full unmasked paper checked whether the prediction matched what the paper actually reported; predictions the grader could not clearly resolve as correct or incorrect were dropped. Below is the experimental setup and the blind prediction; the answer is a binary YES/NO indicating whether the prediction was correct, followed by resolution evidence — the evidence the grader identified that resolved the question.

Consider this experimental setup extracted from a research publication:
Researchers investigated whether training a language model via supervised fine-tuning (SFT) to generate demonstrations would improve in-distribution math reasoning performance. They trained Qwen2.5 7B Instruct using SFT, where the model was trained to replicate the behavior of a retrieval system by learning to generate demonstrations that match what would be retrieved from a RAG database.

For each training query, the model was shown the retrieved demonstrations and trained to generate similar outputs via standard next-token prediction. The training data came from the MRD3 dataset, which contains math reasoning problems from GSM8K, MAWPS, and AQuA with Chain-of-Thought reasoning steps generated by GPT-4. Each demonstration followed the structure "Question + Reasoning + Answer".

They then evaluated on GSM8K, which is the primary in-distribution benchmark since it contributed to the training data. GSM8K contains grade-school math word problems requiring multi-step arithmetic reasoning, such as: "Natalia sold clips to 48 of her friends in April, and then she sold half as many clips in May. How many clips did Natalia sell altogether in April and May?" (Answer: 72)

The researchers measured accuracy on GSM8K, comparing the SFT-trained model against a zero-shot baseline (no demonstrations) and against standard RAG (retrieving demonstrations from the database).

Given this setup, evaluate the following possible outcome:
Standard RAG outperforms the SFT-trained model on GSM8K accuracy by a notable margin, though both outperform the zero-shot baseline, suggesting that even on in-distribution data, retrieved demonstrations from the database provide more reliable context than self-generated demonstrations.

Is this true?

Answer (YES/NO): NO